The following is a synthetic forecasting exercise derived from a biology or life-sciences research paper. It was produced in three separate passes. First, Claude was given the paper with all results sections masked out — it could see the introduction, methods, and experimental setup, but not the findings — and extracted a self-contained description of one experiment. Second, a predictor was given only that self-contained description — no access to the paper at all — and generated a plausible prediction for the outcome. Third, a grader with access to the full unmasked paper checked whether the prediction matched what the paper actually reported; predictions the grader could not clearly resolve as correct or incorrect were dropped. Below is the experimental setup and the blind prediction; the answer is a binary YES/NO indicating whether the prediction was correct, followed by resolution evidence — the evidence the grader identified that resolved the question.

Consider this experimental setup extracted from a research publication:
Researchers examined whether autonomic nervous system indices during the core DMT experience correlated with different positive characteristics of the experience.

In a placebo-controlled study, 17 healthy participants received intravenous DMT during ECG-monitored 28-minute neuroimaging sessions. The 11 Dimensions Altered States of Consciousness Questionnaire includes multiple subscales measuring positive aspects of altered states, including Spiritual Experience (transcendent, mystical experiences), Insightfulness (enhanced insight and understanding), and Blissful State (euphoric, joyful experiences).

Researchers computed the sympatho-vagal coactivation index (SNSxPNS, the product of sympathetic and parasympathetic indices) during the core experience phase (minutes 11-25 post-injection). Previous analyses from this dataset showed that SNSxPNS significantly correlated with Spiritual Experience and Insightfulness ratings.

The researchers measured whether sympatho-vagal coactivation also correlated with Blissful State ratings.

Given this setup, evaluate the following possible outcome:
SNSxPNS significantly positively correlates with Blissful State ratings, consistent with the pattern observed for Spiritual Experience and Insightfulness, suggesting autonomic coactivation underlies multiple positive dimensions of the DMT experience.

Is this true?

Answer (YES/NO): NO